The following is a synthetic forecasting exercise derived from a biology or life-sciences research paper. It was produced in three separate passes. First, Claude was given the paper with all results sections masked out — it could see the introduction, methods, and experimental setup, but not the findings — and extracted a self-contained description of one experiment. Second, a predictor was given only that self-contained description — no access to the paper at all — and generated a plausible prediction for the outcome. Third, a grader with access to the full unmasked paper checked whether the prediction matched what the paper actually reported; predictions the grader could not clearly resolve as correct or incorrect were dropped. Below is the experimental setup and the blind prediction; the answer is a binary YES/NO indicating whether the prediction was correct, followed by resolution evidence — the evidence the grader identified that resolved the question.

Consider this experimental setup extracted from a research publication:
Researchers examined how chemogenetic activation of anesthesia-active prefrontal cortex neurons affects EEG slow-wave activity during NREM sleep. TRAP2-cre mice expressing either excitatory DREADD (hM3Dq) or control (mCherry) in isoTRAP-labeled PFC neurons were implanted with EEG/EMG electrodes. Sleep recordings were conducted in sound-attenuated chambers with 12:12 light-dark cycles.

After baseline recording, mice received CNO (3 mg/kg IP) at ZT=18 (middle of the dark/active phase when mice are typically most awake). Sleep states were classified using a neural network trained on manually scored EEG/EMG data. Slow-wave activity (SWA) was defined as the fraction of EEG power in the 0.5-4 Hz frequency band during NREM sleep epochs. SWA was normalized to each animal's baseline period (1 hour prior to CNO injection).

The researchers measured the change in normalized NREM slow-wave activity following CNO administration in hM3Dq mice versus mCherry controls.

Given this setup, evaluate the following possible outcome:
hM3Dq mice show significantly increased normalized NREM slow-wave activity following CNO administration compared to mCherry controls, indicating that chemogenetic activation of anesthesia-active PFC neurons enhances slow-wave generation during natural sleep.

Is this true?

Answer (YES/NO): YES